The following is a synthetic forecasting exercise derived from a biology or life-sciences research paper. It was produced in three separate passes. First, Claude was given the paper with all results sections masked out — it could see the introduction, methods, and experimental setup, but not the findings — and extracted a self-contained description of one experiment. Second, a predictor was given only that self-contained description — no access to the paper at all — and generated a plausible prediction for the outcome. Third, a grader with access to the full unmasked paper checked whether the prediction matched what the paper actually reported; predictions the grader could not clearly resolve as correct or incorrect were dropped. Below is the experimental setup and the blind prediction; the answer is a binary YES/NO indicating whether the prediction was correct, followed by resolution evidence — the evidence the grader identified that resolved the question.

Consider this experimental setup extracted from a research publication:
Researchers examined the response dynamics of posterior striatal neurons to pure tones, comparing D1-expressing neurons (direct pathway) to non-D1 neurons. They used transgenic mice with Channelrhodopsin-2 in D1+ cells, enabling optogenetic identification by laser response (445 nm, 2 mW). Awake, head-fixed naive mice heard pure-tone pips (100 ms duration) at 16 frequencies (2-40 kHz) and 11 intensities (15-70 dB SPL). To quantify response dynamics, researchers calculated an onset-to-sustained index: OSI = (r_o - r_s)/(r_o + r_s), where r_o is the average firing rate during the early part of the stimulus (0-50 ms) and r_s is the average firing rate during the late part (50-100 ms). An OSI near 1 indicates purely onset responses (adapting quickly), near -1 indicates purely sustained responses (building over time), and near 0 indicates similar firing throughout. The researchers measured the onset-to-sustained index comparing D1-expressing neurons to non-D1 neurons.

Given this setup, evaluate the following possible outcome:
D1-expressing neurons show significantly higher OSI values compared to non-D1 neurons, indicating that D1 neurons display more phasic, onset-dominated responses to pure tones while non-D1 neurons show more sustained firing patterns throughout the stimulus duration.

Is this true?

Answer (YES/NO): NO